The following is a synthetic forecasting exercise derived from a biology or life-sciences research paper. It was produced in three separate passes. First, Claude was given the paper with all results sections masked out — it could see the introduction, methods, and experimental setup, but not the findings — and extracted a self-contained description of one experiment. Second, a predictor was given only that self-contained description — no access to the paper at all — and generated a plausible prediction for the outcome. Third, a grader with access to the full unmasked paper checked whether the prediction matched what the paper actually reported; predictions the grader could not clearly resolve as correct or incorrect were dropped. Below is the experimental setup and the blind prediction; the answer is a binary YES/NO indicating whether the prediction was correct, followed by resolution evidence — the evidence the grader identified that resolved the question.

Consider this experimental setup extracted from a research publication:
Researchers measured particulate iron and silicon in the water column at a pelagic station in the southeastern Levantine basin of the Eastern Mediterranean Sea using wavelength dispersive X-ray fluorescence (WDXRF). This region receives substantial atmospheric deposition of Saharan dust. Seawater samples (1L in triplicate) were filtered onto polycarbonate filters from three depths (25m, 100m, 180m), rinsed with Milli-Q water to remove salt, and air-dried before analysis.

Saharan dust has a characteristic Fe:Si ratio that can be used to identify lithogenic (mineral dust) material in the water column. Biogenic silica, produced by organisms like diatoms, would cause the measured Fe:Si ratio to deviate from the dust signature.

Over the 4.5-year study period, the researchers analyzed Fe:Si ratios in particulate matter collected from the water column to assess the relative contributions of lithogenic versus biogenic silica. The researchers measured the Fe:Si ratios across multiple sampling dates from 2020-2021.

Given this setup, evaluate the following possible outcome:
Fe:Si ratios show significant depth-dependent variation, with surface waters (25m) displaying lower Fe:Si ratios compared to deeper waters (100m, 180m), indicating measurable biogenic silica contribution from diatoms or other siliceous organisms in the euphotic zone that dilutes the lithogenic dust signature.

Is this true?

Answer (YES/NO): NO